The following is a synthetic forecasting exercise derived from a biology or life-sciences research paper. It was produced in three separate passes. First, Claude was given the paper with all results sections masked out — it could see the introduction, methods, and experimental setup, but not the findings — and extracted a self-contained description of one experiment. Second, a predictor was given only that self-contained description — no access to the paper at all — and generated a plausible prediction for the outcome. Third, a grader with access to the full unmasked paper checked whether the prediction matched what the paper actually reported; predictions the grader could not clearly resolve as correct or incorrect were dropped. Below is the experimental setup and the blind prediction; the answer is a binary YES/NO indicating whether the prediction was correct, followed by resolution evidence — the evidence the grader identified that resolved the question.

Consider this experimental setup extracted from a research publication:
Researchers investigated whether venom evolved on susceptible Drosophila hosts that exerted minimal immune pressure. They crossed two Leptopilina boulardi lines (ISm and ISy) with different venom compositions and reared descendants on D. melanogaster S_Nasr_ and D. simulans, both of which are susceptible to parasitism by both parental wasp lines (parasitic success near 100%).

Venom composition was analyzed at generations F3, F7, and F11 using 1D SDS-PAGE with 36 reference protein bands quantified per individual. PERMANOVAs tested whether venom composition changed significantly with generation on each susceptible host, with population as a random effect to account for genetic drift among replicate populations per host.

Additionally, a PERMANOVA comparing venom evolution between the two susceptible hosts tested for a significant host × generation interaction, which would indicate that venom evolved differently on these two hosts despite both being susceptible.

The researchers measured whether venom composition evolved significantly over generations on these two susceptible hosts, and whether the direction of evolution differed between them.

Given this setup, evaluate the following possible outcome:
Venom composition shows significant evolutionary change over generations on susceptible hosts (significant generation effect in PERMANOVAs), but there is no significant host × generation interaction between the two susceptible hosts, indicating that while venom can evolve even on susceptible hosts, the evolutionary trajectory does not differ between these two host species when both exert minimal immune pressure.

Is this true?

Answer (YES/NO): NO